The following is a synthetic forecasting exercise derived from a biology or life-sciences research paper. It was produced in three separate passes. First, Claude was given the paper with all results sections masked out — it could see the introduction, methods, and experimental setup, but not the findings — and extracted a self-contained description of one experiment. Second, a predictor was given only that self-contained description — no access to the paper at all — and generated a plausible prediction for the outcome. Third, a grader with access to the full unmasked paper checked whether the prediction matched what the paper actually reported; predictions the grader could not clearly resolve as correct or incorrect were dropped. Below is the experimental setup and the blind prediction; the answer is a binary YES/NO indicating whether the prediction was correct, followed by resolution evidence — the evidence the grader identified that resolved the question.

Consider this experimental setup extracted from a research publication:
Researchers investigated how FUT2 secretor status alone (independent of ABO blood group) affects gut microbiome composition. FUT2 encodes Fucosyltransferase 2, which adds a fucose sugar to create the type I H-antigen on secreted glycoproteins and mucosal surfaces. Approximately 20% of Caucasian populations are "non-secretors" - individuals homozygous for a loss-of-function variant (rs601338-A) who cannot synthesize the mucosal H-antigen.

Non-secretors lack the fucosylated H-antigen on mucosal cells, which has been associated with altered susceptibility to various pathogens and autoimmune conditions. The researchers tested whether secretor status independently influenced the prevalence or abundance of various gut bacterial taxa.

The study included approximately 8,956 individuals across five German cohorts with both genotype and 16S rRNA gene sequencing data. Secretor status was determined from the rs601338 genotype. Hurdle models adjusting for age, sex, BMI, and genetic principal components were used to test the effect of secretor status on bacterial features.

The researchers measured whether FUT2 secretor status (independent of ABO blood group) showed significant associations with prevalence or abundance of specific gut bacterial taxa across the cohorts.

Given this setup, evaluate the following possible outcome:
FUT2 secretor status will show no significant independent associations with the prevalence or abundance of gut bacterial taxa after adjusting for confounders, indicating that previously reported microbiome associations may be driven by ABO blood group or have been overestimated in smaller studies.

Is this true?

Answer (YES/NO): NO